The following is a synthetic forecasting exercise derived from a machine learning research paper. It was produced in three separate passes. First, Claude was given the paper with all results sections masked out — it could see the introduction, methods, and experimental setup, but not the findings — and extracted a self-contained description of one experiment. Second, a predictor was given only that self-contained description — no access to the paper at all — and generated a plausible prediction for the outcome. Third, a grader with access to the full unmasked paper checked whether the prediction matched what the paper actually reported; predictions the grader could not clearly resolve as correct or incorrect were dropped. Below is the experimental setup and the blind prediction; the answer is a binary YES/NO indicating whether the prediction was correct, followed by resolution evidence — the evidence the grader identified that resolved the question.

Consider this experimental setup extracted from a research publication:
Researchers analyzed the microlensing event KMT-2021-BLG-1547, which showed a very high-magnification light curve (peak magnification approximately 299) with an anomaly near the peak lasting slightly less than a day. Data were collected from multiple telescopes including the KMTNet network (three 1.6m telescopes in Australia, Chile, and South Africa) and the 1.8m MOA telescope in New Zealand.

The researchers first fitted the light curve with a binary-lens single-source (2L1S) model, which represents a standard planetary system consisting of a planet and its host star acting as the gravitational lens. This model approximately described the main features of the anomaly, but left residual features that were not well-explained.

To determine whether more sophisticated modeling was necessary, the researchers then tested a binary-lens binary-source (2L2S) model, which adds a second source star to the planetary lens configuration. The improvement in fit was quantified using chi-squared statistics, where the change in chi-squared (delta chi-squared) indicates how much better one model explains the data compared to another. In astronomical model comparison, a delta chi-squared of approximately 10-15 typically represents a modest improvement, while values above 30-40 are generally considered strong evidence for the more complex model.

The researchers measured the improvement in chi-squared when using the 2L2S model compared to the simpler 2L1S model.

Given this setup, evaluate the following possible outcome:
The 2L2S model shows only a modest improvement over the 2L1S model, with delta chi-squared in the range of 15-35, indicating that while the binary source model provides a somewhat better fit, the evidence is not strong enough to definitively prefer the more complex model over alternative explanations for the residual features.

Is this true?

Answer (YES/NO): NO